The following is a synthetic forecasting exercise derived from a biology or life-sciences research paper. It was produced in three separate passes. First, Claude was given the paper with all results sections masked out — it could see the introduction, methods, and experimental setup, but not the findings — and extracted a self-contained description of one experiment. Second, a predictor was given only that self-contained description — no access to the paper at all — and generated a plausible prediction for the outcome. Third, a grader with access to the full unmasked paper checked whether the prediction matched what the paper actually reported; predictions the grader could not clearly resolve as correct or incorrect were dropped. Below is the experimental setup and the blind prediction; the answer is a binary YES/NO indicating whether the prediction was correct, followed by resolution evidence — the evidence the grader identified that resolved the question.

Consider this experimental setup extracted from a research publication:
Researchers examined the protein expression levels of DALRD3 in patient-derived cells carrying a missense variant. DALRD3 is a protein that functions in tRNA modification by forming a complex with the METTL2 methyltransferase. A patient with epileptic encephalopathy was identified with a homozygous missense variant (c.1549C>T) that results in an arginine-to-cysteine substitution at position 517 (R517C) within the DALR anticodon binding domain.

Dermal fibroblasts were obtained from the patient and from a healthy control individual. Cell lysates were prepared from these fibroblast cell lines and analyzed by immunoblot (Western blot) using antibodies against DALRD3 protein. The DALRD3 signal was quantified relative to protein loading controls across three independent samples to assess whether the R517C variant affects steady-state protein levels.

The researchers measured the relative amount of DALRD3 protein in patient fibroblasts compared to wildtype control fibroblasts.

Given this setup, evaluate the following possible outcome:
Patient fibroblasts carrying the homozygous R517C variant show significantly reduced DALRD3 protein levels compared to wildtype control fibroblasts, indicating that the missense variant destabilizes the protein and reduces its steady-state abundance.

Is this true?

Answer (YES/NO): YES